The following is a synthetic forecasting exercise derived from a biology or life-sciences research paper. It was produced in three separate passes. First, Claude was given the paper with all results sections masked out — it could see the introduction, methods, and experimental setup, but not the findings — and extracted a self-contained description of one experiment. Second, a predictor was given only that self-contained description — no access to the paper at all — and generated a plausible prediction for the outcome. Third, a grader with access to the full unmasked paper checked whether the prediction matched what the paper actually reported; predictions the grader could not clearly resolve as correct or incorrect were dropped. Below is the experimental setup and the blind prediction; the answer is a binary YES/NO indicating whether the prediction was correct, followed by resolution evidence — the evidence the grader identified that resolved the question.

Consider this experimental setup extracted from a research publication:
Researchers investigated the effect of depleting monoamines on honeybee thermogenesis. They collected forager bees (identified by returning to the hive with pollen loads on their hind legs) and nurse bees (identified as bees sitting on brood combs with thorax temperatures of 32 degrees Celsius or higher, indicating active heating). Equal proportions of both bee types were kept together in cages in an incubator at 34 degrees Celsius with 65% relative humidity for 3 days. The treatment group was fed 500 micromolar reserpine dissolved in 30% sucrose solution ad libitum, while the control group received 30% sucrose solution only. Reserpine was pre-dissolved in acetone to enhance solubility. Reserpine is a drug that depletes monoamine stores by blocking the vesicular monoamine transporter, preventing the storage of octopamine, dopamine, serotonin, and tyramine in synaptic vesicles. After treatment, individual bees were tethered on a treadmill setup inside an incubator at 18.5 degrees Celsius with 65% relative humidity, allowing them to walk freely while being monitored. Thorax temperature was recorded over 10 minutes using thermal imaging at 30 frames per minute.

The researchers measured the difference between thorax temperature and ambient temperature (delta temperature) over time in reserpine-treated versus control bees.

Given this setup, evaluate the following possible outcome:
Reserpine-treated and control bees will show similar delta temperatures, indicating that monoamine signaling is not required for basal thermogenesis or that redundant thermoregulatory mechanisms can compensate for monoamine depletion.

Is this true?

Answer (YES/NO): NO